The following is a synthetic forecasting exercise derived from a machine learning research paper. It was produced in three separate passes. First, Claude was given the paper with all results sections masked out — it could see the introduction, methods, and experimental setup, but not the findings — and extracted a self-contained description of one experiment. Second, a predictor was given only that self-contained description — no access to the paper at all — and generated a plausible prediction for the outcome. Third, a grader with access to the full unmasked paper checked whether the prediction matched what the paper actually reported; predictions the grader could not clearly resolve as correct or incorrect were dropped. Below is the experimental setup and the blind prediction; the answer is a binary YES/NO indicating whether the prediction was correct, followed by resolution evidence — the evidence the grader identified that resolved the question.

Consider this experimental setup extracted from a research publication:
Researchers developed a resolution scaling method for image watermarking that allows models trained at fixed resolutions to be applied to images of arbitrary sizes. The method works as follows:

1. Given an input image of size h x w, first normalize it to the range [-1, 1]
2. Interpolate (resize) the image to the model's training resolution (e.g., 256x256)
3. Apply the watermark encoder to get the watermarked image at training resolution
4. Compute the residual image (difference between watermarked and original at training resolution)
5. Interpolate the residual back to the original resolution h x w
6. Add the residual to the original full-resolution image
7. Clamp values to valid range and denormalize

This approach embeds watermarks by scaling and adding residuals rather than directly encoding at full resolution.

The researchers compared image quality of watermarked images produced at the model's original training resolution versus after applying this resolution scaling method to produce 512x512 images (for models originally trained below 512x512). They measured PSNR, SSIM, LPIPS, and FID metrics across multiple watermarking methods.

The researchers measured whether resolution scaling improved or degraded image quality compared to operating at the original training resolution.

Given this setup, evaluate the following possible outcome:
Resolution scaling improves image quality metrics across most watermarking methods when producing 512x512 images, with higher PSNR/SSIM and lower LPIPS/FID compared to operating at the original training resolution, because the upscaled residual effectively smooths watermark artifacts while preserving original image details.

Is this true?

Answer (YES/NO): NO